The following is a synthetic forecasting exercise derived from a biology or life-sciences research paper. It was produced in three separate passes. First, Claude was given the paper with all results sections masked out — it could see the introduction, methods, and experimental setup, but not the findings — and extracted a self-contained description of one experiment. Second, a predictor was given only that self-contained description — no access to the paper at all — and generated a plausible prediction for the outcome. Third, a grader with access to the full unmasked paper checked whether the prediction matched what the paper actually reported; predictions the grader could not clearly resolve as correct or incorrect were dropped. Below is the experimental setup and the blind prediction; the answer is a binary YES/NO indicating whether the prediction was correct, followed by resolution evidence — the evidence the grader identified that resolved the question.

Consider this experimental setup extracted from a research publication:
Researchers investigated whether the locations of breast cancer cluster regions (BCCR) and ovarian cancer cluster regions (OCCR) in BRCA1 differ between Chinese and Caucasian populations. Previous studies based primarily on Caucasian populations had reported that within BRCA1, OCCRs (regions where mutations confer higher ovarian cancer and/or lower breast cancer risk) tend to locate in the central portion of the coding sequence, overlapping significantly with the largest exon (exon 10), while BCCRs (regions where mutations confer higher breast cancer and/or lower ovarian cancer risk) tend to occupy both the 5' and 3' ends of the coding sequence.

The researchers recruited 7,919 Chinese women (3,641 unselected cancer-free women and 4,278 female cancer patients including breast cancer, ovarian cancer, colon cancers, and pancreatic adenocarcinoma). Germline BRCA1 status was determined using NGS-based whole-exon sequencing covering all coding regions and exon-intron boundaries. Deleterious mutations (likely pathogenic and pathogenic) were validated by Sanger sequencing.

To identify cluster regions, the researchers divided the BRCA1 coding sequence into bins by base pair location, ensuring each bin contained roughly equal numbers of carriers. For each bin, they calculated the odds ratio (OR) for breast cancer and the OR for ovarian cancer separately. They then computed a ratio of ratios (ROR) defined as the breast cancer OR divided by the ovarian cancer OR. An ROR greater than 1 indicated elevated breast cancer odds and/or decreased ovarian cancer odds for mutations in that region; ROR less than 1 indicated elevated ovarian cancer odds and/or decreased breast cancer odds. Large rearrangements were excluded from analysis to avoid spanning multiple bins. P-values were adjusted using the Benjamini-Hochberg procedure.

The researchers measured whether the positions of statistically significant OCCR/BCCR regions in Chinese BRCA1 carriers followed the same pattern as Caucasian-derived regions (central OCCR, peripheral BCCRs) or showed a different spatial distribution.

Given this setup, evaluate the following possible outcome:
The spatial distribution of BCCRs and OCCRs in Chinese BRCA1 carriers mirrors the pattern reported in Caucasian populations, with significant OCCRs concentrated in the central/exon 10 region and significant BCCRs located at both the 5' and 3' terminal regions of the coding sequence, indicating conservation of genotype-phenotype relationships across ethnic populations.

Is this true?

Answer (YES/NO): NO